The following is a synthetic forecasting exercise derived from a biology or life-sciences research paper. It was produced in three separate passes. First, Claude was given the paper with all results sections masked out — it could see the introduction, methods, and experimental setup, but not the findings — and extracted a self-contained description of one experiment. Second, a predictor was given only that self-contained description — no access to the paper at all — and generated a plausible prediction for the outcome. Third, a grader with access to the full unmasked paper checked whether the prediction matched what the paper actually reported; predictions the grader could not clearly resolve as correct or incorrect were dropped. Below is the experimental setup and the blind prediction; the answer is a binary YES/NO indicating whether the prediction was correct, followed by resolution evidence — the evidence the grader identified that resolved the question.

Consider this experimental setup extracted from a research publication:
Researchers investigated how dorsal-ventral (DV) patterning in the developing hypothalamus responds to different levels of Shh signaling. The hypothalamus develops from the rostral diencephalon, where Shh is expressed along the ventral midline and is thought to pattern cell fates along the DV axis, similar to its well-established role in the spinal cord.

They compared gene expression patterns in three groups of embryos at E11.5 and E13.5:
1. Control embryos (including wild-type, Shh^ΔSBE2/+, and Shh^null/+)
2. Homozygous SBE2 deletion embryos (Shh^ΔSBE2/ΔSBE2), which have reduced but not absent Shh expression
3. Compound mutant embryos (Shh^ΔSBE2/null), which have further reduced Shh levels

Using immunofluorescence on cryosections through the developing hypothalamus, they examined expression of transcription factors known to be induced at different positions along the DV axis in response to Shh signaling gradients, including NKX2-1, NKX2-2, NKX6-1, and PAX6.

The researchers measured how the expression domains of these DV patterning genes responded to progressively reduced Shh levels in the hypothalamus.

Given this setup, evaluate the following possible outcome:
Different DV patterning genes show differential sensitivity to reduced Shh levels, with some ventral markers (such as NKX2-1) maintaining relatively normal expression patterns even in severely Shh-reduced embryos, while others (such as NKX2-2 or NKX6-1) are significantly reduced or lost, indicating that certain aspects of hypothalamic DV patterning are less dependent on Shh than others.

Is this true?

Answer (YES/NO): NO